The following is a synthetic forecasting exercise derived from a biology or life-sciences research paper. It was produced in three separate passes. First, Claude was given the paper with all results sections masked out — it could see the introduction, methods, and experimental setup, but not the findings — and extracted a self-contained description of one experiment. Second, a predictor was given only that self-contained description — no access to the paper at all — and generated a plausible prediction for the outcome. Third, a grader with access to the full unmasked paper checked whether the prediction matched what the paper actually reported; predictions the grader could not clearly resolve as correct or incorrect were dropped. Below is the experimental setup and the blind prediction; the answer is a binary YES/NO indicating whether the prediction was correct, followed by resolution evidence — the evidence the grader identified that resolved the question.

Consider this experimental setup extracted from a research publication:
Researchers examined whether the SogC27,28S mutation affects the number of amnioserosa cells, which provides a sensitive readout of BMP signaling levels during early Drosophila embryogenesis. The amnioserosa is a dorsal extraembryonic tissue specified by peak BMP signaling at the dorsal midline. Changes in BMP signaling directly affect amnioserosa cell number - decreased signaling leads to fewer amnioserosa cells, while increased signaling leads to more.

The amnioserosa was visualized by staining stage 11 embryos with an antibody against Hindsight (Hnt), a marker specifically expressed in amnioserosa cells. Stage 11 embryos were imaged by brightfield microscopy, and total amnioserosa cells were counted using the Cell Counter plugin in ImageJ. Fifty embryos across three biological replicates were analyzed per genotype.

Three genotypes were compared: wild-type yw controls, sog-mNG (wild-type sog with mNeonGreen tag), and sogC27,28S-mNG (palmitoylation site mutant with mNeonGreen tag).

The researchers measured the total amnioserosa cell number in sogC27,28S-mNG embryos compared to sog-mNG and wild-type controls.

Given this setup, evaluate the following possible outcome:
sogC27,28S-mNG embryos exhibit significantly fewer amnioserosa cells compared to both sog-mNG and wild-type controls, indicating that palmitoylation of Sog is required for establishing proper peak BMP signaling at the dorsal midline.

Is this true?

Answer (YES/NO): NO